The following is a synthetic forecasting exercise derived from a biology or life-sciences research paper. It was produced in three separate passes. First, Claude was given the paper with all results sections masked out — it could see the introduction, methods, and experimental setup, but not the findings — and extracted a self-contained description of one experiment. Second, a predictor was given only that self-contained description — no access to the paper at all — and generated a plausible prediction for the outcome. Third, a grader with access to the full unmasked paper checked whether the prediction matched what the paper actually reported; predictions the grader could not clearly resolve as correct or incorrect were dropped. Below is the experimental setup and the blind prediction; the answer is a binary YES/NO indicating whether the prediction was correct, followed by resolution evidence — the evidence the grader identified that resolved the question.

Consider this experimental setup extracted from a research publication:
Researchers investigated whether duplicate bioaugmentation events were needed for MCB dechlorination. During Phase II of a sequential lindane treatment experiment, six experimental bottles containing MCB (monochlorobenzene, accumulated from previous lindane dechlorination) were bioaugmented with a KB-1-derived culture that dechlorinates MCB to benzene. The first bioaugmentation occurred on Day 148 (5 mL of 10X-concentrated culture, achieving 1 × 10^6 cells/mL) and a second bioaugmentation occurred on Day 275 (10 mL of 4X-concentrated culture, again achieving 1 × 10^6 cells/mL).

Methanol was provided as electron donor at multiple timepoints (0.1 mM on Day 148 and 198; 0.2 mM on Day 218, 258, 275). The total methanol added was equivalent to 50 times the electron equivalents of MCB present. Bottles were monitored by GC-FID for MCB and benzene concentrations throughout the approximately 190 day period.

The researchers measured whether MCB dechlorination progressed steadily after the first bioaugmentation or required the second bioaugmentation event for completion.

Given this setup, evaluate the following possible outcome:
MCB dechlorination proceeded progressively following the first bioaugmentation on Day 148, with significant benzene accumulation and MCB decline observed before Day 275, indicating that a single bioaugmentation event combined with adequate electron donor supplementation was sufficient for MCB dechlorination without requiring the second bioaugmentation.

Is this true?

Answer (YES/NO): NO